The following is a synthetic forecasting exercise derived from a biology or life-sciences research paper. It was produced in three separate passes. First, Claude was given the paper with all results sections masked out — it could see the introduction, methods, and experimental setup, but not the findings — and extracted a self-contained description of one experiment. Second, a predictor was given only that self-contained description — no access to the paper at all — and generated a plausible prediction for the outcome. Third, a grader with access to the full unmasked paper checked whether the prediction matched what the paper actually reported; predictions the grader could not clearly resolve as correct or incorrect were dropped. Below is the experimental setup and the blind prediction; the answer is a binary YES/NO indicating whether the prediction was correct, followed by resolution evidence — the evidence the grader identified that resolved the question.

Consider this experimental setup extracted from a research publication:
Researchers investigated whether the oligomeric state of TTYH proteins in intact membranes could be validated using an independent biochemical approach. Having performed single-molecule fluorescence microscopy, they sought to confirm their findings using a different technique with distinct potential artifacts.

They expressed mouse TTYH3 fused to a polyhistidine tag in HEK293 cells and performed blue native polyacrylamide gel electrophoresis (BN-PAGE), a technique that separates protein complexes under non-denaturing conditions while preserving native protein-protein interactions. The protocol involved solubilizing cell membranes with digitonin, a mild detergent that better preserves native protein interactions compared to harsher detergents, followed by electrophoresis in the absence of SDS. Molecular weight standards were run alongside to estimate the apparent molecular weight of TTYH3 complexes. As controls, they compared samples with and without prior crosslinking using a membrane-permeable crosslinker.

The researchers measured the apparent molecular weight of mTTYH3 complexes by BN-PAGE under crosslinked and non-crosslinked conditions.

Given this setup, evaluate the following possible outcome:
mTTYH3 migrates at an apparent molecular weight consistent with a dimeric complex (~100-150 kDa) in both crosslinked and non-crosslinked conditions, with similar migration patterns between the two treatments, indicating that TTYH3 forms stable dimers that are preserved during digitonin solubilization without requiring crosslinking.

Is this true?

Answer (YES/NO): NO